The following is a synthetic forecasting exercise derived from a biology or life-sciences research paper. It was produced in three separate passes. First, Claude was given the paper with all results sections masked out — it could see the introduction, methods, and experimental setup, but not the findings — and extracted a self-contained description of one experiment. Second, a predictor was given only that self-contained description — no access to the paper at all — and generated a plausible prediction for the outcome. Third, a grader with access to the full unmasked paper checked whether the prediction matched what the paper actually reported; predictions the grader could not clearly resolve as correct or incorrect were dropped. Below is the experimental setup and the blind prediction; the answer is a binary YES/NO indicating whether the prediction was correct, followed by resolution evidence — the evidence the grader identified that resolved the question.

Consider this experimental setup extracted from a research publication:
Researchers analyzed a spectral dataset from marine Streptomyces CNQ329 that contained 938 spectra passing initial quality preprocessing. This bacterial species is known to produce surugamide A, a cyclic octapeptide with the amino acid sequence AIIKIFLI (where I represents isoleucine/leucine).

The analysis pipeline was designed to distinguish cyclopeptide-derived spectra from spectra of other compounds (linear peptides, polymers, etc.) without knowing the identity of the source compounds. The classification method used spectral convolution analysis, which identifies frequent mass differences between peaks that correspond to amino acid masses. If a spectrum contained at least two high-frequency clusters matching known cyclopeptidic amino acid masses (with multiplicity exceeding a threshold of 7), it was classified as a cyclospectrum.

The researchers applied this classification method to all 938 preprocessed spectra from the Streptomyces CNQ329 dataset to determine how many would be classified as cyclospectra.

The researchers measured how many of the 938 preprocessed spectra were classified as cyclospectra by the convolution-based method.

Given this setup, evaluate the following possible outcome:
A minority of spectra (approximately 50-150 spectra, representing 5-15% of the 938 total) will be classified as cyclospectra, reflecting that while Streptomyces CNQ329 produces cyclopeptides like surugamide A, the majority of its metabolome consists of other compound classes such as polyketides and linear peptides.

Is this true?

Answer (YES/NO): NO